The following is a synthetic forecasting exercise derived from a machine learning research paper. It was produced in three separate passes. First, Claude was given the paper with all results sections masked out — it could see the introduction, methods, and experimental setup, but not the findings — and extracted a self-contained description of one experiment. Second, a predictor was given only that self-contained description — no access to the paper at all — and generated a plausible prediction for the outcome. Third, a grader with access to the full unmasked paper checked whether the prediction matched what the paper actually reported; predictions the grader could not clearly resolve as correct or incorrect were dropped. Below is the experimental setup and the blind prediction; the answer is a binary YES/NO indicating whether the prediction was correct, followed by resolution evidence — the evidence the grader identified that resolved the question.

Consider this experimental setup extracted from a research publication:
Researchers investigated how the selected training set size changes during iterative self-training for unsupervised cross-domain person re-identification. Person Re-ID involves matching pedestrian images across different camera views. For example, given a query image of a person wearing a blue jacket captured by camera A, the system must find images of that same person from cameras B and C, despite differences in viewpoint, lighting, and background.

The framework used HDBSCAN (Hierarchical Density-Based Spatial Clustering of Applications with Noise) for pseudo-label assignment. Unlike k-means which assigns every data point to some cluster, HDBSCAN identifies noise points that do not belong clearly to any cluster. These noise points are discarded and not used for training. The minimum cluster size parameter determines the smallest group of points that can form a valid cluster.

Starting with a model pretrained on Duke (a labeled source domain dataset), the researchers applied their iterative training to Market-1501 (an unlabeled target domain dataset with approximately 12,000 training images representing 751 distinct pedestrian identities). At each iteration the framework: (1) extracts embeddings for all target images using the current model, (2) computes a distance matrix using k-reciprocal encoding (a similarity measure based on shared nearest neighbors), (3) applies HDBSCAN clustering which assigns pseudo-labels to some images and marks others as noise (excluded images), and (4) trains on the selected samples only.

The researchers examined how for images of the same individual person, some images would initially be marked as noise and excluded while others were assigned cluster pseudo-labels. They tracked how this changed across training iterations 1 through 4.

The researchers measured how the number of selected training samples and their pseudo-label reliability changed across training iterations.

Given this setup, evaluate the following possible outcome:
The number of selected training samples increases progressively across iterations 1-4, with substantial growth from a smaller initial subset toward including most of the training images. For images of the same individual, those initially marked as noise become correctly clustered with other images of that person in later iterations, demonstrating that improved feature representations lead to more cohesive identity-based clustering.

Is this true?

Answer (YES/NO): YES